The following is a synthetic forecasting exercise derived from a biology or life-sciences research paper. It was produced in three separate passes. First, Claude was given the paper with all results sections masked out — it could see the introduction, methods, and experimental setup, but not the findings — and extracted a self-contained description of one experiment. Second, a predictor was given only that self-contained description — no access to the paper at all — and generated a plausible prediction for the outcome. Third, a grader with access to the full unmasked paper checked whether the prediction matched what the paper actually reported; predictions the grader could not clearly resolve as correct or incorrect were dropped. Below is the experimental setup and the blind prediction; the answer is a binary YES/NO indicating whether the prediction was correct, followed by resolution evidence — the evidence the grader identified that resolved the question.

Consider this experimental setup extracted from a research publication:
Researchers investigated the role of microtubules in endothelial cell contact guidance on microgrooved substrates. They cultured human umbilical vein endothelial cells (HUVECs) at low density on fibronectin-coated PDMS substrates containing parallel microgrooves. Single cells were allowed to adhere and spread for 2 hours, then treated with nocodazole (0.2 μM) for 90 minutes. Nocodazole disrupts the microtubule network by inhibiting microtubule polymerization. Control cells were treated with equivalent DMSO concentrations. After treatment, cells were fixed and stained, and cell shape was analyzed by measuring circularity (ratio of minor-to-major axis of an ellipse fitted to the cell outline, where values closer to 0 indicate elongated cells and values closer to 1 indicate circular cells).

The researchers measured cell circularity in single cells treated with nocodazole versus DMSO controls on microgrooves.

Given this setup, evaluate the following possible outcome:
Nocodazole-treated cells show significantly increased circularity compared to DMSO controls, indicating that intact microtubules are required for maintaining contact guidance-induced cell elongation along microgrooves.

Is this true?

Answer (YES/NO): YES